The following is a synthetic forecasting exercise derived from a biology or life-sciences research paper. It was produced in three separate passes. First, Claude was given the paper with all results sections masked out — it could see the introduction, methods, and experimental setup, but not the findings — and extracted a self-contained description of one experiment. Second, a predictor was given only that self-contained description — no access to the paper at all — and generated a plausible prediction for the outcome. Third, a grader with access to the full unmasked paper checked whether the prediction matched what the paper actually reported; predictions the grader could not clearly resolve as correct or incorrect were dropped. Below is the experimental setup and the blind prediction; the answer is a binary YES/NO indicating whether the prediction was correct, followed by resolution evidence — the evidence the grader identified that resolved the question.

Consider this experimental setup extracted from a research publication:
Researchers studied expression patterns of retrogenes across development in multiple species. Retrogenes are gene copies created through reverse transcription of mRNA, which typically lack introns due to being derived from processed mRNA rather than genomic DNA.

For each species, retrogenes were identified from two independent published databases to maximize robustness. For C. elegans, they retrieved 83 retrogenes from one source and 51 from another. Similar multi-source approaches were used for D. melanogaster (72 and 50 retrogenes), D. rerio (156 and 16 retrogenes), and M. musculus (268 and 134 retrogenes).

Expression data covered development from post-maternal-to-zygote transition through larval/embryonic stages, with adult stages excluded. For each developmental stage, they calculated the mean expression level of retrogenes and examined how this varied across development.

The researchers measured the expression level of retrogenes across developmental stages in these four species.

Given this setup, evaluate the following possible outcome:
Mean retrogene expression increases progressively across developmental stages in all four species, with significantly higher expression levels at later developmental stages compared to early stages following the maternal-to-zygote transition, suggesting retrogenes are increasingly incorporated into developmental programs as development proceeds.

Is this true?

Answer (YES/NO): NO